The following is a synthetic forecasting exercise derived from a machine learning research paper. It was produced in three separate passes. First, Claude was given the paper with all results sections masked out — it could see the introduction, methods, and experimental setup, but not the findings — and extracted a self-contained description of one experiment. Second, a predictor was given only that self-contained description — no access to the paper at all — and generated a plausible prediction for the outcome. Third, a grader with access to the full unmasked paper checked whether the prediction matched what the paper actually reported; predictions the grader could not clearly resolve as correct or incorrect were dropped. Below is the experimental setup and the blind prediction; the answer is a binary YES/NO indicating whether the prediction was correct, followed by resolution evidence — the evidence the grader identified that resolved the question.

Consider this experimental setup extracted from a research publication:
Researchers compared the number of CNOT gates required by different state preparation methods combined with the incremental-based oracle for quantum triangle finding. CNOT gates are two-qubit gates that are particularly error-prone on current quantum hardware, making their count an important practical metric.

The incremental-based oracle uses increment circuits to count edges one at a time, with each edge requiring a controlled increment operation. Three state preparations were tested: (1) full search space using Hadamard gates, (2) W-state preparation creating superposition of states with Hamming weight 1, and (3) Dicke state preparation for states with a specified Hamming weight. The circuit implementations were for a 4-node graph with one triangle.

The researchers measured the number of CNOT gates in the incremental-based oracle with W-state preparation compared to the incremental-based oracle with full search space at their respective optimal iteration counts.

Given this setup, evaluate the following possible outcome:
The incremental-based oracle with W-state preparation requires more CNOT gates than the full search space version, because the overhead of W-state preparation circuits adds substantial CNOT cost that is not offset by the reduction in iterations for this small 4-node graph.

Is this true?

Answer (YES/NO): NO